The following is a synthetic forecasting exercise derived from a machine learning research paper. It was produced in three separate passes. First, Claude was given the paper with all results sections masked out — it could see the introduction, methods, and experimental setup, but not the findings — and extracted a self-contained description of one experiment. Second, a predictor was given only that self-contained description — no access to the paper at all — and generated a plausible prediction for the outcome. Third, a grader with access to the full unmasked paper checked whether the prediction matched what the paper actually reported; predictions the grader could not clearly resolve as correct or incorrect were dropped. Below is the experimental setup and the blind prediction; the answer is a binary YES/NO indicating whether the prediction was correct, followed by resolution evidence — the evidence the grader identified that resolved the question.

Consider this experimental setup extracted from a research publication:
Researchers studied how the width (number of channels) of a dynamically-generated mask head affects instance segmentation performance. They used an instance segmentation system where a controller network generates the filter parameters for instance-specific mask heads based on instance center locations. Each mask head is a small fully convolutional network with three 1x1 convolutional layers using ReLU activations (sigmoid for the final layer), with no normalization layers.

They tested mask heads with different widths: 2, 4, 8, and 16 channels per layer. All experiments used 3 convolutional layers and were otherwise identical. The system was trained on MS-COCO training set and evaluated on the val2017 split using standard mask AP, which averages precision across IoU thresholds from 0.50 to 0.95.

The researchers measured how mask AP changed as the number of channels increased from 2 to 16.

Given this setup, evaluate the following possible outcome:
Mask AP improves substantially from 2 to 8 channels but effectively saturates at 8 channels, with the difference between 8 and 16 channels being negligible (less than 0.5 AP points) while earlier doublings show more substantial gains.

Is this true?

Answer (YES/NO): NO